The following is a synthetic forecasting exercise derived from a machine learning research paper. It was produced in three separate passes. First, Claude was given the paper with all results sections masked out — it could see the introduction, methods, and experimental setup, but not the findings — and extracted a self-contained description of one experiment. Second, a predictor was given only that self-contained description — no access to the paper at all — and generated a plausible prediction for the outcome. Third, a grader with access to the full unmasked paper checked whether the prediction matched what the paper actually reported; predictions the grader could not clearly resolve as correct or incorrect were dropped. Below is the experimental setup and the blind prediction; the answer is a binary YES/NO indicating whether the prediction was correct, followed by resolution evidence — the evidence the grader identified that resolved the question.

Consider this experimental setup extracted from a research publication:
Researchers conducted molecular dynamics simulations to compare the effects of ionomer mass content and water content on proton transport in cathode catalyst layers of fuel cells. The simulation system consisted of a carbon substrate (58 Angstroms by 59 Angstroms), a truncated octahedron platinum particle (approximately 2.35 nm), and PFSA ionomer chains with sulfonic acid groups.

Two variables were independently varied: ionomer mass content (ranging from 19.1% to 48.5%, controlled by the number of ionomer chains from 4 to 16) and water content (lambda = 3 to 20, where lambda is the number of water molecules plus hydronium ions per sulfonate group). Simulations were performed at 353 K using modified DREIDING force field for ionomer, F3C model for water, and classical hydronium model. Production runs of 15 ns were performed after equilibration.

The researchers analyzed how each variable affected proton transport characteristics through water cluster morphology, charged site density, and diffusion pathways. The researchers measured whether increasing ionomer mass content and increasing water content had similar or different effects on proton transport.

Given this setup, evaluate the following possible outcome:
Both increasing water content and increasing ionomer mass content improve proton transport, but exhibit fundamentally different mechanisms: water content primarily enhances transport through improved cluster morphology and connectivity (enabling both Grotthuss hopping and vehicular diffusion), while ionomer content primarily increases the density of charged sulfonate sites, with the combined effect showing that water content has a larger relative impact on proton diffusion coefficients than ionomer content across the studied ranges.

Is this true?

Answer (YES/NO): NO